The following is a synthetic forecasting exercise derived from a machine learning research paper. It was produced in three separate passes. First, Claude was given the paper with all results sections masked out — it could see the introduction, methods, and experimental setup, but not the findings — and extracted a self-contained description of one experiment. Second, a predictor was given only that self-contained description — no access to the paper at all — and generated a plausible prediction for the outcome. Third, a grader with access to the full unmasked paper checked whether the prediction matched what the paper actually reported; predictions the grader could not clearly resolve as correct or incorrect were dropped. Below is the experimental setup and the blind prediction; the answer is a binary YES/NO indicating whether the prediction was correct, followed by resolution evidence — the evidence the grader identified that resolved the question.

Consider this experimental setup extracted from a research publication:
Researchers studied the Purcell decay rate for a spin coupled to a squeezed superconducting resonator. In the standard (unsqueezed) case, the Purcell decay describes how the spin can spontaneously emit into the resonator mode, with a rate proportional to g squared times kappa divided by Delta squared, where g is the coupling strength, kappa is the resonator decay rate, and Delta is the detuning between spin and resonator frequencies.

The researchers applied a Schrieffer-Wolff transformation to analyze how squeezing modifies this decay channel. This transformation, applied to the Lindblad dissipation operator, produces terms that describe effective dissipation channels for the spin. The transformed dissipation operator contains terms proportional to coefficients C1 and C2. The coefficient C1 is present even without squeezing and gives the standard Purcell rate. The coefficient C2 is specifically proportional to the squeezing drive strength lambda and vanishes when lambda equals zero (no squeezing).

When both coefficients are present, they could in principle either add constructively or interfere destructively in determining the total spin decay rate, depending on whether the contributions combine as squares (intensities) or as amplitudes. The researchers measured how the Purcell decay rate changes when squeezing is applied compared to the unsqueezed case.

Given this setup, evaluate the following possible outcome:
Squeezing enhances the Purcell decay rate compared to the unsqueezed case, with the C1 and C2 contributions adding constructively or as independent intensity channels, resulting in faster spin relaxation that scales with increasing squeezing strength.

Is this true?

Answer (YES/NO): YES